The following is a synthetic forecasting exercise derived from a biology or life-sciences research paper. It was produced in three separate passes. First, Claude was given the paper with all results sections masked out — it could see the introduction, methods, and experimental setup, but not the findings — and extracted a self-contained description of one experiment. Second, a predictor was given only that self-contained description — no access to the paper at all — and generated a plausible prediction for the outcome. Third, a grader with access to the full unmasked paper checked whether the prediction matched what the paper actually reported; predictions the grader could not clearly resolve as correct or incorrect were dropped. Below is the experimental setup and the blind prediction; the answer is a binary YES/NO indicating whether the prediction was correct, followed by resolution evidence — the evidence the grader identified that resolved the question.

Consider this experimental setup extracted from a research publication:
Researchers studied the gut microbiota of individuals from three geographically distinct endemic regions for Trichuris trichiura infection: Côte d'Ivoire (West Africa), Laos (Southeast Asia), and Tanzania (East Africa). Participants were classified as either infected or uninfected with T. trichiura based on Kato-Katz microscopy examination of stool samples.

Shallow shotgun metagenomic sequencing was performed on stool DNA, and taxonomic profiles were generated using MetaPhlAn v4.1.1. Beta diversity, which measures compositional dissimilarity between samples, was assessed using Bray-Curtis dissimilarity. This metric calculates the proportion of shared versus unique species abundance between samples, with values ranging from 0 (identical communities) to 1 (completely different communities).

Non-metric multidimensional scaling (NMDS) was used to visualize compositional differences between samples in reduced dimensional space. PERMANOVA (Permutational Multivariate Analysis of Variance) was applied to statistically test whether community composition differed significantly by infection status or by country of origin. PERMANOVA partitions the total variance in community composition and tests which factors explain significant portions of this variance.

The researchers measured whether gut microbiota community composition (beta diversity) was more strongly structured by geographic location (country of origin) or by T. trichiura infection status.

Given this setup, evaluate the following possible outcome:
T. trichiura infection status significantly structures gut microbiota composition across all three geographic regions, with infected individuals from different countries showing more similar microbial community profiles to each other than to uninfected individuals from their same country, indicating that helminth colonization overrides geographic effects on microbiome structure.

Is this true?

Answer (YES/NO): NO